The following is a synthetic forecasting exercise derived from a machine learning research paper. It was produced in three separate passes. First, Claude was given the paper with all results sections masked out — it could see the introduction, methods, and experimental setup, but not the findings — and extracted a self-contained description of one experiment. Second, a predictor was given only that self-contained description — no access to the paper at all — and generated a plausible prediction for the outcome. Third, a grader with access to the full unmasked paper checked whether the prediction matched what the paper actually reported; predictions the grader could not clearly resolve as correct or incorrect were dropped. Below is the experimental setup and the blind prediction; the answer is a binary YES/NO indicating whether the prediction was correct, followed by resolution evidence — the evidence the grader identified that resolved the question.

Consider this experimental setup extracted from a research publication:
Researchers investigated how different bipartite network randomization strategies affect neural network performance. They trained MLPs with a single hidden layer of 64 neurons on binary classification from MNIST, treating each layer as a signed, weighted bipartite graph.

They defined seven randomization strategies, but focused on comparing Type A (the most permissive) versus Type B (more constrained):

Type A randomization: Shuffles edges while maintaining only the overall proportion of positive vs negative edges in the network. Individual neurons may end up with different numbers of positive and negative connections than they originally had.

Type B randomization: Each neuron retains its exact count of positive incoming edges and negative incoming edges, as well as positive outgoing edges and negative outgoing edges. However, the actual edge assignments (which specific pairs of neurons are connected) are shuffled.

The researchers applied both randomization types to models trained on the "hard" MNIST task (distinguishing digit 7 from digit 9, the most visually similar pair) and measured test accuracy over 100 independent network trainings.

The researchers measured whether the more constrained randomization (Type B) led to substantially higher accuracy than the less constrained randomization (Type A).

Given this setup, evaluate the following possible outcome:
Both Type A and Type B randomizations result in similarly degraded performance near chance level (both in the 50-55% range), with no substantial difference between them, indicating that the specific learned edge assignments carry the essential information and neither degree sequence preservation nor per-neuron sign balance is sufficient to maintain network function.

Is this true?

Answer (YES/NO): NO